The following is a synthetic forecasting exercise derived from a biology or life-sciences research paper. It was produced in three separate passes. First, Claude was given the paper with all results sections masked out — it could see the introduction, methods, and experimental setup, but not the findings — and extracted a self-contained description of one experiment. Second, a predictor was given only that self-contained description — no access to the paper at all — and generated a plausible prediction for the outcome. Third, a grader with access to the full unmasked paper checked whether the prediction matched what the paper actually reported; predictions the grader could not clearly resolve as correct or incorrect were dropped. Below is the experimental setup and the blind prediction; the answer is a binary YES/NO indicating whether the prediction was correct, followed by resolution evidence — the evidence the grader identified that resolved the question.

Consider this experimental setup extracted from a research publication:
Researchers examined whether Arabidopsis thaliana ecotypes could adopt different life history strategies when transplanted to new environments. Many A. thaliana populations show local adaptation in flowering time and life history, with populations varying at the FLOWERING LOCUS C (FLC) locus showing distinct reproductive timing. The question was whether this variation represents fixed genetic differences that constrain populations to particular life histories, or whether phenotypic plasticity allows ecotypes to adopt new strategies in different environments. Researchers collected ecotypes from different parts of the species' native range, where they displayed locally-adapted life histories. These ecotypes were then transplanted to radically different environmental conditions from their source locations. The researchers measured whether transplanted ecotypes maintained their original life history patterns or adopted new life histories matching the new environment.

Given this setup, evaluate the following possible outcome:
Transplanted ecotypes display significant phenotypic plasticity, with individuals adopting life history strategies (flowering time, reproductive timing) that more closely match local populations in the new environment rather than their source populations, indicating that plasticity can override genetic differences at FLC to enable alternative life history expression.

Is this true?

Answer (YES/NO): YES